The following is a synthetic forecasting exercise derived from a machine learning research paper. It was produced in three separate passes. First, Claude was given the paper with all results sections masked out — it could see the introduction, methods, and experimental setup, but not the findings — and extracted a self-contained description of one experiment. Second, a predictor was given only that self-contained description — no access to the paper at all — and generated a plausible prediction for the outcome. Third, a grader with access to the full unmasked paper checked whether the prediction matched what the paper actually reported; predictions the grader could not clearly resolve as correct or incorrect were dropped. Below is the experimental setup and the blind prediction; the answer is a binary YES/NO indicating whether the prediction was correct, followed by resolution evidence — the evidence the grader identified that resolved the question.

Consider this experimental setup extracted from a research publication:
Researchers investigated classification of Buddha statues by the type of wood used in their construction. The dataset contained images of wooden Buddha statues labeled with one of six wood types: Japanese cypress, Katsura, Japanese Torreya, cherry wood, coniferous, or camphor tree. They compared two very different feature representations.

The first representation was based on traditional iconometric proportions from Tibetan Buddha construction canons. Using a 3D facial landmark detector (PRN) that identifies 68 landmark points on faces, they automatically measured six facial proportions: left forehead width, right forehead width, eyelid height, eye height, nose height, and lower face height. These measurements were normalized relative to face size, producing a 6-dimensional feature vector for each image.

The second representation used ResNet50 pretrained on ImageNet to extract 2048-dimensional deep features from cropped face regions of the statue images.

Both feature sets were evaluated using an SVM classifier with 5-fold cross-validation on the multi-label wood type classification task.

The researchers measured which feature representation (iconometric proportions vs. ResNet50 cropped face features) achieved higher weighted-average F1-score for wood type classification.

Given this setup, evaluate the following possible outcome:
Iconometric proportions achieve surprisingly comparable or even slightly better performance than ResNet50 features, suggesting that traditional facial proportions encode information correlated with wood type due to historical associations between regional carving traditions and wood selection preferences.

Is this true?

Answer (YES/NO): NO